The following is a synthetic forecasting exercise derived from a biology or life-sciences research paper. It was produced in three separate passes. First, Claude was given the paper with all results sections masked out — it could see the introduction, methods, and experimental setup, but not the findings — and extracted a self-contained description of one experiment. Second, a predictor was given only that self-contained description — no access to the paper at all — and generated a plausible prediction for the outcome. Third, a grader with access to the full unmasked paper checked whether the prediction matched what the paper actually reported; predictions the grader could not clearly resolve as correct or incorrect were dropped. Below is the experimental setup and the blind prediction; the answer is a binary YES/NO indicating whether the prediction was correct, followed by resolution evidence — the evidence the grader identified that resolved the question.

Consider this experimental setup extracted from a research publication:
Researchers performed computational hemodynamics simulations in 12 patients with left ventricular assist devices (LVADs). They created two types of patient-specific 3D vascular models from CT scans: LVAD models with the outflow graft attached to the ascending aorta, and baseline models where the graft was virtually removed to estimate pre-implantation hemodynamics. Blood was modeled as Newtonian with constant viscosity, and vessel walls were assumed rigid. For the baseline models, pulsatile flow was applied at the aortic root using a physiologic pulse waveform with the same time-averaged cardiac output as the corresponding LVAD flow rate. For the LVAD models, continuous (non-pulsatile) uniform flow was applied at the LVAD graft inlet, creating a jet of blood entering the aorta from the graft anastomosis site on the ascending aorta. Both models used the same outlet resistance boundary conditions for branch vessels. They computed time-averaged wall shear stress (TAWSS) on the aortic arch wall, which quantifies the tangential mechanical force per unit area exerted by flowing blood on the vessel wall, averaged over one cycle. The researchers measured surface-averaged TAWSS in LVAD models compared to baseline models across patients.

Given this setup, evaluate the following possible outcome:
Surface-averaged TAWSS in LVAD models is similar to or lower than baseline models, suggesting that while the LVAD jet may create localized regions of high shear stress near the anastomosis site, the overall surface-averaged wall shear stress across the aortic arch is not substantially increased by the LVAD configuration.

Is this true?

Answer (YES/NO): NO